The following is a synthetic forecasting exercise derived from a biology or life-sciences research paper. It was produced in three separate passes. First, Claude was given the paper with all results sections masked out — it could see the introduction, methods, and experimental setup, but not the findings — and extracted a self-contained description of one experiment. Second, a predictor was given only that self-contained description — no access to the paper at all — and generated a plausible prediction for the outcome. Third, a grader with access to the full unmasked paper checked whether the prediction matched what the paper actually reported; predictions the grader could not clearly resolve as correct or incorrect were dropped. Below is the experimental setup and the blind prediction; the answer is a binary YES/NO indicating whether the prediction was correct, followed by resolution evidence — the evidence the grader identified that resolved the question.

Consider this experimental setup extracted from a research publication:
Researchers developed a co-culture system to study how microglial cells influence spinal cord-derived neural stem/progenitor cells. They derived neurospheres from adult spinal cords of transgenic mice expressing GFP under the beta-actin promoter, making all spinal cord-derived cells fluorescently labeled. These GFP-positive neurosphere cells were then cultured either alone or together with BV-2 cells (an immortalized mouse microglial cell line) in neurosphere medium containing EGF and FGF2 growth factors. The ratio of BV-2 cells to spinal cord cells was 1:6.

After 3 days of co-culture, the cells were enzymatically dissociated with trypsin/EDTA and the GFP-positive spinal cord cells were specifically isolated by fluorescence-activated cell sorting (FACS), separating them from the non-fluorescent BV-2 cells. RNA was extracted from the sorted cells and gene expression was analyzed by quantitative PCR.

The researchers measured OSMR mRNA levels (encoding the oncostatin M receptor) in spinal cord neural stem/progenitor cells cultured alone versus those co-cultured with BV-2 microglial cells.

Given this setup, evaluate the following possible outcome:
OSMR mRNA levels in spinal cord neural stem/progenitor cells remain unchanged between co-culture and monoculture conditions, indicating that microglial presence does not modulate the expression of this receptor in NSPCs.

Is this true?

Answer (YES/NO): NO